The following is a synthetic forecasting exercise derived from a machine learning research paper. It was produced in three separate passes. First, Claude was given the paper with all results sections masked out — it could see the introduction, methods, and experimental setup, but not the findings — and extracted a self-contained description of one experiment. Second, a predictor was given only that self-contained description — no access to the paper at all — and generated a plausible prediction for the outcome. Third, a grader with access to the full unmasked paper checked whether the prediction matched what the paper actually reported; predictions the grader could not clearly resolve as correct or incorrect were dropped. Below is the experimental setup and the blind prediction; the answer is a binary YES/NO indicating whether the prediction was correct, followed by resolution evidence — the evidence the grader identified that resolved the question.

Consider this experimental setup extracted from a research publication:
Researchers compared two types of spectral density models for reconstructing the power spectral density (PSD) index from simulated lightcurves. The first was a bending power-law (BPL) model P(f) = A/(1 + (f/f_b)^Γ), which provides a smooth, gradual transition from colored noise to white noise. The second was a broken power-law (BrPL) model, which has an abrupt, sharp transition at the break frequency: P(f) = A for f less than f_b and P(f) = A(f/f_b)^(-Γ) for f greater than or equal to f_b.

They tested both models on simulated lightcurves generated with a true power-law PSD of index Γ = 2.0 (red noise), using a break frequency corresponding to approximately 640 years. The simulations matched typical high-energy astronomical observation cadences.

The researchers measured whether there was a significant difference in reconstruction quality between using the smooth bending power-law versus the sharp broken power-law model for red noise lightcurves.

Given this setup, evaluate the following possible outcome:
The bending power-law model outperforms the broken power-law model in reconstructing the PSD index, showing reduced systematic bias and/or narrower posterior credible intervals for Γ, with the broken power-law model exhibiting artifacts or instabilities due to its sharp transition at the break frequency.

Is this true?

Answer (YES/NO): NO